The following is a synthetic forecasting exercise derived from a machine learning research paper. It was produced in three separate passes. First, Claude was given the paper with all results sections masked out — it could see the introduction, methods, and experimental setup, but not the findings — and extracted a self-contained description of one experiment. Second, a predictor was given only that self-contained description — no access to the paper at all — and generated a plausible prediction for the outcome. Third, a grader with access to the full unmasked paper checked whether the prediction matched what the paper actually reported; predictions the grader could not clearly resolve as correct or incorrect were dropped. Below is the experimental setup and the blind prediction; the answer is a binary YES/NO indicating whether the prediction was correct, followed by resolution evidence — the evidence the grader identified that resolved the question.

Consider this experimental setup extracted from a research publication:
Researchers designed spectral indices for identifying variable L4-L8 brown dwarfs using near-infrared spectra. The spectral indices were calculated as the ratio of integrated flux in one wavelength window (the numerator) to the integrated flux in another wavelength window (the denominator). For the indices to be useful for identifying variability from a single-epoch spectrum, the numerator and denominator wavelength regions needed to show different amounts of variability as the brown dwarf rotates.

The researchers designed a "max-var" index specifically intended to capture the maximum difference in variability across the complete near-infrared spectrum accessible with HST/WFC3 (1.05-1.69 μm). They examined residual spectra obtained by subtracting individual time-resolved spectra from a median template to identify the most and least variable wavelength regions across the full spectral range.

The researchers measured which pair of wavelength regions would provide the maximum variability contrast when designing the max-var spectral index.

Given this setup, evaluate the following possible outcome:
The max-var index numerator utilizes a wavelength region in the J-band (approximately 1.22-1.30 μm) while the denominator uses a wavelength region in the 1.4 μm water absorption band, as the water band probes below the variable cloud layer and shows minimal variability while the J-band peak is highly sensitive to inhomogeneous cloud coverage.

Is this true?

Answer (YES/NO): NO